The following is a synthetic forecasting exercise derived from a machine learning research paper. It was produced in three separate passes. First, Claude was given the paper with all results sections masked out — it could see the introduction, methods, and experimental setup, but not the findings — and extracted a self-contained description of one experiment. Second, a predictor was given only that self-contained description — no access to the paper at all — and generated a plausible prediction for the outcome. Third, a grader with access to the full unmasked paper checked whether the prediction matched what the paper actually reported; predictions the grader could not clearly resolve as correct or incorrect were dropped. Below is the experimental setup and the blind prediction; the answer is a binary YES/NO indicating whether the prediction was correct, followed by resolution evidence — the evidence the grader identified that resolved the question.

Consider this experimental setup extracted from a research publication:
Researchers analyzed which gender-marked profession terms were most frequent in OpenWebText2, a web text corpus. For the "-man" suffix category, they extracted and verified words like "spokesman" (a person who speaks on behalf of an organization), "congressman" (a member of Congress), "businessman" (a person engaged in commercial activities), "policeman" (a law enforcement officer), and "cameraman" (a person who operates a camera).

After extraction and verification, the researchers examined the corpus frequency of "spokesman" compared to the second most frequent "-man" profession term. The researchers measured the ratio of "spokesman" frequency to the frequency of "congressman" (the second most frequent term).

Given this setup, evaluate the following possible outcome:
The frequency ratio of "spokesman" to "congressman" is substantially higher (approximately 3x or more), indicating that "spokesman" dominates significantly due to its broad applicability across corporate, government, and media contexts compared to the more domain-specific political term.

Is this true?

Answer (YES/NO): YES